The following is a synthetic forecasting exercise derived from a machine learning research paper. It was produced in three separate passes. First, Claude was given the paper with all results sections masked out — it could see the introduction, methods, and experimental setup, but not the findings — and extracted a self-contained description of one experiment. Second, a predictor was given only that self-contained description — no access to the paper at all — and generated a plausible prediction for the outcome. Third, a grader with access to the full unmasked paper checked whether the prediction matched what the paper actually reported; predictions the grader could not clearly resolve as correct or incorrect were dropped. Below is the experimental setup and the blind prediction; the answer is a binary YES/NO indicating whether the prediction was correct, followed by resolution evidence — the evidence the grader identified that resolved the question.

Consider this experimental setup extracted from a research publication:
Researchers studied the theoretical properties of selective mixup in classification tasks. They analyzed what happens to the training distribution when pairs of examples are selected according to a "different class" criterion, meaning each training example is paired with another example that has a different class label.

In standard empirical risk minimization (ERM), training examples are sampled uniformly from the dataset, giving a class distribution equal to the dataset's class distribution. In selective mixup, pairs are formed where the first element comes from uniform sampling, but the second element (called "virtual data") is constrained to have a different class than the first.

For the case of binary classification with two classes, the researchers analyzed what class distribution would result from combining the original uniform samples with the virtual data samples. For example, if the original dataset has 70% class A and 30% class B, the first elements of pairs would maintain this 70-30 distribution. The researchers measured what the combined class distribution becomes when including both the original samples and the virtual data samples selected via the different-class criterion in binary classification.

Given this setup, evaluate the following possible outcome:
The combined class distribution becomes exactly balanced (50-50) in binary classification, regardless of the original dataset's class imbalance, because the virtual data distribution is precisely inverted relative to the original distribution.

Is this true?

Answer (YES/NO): YES